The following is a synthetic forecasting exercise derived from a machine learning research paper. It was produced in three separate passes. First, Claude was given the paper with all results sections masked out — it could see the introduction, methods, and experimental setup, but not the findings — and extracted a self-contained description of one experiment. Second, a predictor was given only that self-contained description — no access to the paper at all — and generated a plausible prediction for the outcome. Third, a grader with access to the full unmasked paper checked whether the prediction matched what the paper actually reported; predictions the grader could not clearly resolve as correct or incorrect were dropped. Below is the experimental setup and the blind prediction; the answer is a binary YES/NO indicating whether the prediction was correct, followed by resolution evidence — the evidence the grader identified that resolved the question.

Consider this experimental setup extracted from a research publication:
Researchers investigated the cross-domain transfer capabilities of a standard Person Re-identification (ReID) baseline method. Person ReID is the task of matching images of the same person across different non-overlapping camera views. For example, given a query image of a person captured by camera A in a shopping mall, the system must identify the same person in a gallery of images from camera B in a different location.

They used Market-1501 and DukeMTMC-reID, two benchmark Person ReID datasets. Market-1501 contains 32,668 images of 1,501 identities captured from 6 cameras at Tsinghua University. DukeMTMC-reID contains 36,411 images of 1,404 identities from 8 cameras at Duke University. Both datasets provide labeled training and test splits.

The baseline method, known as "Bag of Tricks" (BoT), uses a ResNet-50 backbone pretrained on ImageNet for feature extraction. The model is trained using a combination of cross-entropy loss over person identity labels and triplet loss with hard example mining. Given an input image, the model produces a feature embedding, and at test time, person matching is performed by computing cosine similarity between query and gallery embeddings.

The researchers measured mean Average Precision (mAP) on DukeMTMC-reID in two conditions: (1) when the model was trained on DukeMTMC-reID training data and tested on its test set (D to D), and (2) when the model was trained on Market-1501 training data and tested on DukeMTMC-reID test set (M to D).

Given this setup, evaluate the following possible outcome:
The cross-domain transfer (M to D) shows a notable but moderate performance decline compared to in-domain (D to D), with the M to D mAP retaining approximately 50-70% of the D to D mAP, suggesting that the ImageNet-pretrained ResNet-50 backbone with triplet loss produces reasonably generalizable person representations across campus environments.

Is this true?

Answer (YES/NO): NO